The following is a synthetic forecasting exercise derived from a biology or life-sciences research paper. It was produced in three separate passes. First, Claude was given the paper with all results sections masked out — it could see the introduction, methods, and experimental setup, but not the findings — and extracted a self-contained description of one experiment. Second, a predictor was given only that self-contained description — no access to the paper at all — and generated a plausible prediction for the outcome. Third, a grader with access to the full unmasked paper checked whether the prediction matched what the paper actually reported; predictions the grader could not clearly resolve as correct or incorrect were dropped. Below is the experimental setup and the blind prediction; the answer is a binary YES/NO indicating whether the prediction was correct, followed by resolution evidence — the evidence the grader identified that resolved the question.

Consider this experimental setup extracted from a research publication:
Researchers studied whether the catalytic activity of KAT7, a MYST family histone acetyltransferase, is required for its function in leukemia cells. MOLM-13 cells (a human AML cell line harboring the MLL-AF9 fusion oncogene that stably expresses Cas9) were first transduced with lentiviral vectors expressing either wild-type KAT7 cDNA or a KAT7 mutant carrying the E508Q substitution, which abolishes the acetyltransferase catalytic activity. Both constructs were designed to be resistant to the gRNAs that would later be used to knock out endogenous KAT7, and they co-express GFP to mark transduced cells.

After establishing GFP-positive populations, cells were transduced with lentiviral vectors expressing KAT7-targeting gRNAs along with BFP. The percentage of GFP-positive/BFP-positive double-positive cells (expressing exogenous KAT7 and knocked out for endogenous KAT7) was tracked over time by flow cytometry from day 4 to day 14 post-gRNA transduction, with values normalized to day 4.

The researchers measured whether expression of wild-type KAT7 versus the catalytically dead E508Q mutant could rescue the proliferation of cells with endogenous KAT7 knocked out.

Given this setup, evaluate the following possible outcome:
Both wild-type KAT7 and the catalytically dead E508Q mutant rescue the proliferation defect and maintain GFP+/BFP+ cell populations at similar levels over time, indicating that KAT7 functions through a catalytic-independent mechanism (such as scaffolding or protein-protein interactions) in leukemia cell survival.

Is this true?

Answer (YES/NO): NO